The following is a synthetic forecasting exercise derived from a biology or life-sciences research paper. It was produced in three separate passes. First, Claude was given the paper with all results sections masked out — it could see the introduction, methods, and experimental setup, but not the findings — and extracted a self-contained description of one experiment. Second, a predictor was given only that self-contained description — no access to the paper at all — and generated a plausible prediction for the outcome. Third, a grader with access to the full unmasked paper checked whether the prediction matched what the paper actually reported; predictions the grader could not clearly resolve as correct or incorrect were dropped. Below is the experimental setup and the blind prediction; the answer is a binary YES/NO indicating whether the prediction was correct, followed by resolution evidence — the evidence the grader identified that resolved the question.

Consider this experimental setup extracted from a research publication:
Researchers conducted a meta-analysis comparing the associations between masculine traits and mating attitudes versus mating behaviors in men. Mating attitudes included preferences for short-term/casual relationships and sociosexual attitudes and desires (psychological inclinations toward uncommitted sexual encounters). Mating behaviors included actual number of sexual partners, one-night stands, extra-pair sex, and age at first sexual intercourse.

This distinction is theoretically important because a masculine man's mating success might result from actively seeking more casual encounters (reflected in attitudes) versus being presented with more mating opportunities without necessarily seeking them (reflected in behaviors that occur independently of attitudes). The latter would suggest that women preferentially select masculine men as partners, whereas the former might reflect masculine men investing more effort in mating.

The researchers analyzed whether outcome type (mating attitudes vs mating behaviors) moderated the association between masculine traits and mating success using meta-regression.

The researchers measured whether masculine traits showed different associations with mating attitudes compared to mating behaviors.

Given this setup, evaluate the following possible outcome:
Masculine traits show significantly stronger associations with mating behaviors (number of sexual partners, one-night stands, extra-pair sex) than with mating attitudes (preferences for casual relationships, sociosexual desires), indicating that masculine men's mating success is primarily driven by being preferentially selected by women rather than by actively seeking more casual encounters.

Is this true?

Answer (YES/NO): NO